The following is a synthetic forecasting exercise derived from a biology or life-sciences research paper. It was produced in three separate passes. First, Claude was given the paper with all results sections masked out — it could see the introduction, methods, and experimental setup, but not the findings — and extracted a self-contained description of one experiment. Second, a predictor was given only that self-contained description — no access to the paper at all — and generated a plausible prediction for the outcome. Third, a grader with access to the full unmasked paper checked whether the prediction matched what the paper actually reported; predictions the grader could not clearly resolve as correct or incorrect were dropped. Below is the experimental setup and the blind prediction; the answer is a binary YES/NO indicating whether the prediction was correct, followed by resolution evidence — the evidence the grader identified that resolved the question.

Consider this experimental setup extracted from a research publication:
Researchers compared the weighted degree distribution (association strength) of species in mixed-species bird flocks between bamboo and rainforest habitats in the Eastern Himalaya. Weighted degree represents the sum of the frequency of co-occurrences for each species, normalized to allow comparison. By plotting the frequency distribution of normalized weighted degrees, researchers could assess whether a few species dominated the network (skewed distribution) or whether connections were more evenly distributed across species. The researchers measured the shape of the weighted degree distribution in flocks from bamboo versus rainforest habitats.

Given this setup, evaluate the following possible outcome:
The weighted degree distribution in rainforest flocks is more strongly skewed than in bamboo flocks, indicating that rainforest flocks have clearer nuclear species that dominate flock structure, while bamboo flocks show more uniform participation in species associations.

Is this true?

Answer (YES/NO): YES